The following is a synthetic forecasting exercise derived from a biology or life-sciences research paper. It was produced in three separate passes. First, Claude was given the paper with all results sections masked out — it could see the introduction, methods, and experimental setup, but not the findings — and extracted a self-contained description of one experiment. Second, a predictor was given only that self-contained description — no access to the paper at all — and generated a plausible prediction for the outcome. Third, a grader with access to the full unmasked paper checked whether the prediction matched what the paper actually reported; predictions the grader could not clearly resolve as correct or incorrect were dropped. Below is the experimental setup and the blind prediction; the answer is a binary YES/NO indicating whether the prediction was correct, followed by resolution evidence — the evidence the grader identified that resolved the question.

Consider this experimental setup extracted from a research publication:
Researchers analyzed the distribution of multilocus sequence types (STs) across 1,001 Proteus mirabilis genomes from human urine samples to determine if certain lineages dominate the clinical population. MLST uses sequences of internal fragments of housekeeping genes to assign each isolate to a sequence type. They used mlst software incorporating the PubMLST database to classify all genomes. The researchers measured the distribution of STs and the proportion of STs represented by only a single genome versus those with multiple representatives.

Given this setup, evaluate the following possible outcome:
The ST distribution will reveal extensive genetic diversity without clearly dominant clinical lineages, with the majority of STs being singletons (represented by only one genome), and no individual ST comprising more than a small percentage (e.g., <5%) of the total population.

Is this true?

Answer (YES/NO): NO